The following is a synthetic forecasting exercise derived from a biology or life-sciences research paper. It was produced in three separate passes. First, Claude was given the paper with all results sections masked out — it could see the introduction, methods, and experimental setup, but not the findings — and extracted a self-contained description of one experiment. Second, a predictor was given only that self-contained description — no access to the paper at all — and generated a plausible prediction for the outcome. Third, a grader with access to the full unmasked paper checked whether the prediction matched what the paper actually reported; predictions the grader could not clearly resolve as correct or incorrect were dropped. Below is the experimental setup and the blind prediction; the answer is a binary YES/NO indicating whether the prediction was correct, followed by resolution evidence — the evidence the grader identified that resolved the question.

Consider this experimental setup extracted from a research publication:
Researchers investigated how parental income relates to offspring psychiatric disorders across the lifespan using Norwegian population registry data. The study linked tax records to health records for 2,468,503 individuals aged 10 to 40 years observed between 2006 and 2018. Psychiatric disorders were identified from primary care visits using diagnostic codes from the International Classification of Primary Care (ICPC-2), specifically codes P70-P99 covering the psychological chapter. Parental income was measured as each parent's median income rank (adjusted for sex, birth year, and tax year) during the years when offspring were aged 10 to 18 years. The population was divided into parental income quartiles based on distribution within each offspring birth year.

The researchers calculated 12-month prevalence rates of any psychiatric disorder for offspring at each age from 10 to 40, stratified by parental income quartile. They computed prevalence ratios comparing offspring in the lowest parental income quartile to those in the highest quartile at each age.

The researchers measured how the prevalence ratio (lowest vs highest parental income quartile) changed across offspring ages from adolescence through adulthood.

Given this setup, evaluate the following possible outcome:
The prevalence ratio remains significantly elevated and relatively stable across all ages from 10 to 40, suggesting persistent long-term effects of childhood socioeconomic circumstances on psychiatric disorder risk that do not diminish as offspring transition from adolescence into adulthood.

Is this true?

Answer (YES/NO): NO